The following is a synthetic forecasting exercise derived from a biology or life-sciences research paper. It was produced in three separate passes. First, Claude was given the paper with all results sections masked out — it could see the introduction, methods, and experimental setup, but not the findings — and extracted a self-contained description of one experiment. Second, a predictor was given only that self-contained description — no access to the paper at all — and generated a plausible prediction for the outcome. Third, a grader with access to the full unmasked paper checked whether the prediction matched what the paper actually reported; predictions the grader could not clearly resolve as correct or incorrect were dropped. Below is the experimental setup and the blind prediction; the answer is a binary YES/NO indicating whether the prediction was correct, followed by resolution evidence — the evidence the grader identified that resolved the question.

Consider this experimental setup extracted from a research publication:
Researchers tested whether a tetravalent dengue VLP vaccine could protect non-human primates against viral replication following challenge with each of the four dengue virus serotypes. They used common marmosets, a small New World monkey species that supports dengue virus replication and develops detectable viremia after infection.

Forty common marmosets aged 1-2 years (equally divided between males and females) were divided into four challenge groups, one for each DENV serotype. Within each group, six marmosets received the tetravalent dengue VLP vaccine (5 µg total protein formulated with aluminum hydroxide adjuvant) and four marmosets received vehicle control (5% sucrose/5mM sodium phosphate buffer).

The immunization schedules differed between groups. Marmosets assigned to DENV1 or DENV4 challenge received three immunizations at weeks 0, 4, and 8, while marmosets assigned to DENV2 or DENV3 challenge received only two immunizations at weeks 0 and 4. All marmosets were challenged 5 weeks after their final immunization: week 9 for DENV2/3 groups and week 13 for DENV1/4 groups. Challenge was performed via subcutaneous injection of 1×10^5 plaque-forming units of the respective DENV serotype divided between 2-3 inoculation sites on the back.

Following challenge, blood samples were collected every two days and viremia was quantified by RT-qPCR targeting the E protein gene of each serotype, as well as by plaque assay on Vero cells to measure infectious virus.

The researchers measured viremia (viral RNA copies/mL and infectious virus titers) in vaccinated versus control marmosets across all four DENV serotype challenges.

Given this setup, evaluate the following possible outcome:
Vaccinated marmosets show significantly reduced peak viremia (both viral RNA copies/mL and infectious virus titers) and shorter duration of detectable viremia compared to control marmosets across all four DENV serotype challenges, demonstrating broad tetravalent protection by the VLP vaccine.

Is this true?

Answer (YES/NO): NO